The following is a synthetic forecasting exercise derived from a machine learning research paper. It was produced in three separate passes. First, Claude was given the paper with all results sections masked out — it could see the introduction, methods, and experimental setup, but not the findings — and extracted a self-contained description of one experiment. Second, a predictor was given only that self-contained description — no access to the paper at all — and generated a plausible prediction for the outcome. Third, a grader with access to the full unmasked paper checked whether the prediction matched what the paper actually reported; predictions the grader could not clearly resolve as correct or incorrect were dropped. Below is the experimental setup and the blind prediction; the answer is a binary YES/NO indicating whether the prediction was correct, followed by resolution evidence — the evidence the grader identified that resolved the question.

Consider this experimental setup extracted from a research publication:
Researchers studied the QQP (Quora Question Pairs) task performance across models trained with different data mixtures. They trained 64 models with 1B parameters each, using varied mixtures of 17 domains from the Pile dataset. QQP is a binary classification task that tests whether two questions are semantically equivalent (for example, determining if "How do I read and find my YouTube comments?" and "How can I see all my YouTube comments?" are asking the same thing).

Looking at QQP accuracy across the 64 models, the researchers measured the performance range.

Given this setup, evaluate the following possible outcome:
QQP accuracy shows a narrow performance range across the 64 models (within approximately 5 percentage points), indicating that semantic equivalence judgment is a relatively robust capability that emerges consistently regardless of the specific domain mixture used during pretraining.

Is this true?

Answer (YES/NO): NO